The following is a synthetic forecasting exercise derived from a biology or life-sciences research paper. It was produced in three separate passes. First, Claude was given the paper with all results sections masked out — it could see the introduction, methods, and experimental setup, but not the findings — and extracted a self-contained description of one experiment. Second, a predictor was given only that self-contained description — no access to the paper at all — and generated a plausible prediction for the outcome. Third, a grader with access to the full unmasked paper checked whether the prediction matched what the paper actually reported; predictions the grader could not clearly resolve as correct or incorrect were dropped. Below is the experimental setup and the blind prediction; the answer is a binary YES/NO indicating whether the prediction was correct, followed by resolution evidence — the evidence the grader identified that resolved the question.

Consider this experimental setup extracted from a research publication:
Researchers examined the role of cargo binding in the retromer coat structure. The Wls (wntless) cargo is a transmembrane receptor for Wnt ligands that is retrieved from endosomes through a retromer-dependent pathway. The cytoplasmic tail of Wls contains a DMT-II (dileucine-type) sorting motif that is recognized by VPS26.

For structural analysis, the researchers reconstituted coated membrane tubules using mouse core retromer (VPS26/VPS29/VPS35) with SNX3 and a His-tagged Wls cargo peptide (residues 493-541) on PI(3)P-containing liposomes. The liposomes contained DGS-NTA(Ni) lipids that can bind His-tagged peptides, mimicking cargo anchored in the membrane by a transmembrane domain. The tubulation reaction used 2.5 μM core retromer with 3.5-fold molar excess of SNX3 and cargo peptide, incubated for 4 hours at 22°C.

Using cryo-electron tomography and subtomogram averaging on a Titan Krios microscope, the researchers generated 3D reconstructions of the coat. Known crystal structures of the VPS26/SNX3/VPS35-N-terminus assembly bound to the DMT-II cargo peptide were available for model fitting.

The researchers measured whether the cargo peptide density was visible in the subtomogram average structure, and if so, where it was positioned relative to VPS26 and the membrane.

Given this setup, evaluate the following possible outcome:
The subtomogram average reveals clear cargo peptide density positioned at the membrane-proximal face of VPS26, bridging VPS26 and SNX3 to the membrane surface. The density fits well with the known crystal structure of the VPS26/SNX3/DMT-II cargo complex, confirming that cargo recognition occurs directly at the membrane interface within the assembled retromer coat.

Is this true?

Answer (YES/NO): NO